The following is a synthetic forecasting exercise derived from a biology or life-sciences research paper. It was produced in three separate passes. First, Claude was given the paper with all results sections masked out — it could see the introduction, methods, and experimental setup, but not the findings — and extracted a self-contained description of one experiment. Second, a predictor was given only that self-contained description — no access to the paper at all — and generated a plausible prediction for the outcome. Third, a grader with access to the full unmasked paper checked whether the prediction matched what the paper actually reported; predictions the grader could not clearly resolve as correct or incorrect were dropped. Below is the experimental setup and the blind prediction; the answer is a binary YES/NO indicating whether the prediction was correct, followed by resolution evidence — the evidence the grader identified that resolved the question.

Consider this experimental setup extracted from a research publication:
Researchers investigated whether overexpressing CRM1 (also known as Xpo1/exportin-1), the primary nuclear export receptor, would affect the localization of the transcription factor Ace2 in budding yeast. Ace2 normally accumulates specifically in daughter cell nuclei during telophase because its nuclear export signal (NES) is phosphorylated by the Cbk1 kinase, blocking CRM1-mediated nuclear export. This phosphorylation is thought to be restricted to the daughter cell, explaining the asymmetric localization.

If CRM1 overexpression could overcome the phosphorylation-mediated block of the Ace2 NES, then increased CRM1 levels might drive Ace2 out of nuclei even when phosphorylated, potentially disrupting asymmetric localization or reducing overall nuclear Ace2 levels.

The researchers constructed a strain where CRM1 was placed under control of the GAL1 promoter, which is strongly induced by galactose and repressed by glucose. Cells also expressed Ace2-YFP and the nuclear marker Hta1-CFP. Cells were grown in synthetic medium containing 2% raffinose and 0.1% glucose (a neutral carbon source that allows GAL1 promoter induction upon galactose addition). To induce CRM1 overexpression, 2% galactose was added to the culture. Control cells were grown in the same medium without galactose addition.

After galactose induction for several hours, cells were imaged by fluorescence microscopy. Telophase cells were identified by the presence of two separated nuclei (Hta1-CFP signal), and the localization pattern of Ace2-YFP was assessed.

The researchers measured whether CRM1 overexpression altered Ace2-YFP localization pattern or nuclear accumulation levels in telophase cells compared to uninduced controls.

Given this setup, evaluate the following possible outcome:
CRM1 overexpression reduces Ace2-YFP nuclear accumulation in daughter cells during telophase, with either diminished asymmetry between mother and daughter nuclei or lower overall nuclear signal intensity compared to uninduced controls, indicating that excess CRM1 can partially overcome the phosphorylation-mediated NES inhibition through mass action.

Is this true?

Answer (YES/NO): NO